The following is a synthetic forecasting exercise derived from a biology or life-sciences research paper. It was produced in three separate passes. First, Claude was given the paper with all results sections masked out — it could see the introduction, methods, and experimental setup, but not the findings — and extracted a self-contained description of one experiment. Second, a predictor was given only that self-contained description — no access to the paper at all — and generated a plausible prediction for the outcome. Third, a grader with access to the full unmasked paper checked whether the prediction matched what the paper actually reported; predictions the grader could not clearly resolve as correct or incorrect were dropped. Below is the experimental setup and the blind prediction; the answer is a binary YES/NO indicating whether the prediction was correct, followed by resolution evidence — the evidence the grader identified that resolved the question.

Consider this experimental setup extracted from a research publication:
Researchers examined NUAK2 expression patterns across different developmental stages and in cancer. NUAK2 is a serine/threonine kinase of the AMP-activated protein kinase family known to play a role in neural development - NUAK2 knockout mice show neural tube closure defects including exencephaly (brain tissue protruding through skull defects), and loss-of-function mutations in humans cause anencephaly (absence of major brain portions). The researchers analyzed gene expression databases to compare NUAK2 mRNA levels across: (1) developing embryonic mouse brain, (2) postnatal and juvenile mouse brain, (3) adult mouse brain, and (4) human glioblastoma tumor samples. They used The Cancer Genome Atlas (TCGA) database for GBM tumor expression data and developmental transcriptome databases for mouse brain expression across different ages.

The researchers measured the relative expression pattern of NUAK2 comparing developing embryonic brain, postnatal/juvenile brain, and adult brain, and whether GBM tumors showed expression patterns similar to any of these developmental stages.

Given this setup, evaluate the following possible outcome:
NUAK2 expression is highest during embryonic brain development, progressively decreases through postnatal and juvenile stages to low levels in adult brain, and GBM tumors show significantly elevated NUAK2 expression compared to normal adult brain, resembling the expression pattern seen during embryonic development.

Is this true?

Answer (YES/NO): YES